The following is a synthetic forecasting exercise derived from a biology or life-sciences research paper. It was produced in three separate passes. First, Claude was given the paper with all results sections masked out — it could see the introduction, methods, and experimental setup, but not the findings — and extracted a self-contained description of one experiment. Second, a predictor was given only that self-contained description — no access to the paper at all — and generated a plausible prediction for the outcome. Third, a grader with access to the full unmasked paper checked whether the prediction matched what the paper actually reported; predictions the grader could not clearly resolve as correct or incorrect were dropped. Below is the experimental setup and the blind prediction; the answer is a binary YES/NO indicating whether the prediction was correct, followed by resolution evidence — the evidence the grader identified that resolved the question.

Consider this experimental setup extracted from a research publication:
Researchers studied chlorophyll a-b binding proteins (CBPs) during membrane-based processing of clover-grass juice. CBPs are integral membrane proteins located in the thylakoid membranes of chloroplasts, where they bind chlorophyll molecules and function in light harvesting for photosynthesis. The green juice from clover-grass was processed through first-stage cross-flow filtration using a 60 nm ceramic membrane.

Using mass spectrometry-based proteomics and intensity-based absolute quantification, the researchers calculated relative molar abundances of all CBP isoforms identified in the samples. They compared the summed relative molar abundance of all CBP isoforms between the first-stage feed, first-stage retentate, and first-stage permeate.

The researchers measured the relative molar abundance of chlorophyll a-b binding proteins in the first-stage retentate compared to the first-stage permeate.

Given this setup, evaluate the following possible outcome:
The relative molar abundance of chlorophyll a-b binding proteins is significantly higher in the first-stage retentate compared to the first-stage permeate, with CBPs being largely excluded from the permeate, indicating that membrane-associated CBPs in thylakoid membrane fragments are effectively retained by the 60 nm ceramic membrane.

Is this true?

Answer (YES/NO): YES